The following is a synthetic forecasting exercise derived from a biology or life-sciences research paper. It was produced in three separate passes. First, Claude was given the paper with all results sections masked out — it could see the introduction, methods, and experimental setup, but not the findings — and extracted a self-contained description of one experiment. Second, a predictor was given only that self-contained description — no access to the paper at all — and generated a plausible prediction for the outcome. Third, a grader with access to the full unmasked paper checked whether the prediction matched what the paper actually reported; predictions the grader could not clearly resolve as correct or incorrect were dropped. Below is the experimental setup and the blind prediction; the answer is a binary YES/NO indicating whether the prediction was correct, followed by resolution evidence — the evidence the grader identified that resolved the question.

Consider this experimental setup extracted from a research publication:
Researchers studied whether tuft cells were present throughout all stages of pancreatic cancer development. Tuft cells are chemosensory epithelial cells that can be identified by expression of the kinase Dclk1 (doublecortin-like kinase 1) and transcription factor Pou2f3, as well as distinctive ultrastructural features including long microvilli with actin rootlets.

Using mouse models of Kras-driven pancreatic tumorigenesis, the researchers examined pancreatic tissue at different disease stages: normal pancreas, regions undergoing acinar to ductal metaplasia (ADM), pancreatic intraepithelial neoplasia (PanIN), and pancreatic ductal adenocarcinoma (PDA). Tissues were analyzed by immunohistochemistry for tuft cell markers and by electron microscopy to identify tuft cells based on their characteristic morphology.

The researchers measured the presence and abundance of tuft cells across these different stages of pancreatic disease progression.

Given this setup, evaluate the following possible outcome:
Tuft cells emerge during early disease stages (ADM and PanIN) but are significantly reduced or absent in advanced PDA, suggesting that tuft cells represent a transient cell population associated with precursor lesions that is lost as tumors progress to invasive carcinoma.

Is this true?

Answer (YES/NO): YES